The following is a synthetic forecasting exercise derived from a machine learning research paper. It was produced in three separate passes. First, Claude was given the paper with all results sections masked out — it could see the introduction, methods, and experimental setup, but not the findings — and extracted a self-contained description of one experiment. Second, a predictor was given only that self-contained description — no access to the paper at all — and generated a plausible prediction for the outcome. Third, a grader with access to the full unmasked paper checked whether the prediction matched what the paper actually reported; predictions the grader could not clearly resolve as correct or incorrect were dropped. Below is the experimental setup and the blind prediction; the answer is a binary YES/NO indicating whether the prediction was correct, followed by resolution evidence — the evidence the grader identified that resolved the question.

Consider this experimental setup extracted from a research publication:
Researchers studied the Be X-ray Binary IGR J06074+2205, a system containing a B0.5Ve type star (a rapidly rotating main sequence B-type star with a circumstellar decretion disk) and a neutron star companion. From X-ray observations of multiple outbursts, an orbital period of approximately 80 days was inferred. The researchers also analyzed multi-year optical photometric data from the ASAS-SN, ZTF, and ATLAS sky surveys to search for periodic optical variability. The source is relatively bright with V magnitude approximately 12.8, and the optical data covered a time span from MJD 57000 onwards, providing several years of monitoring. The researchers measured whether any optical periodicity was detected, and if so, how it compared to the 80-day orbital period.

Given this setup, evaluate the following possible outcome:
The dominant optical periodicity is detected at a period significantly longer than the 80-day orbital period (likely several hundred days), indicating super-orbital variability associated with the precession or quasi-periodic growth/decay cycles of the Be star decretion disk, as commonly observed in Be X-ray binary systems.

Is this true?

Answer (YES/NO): YES